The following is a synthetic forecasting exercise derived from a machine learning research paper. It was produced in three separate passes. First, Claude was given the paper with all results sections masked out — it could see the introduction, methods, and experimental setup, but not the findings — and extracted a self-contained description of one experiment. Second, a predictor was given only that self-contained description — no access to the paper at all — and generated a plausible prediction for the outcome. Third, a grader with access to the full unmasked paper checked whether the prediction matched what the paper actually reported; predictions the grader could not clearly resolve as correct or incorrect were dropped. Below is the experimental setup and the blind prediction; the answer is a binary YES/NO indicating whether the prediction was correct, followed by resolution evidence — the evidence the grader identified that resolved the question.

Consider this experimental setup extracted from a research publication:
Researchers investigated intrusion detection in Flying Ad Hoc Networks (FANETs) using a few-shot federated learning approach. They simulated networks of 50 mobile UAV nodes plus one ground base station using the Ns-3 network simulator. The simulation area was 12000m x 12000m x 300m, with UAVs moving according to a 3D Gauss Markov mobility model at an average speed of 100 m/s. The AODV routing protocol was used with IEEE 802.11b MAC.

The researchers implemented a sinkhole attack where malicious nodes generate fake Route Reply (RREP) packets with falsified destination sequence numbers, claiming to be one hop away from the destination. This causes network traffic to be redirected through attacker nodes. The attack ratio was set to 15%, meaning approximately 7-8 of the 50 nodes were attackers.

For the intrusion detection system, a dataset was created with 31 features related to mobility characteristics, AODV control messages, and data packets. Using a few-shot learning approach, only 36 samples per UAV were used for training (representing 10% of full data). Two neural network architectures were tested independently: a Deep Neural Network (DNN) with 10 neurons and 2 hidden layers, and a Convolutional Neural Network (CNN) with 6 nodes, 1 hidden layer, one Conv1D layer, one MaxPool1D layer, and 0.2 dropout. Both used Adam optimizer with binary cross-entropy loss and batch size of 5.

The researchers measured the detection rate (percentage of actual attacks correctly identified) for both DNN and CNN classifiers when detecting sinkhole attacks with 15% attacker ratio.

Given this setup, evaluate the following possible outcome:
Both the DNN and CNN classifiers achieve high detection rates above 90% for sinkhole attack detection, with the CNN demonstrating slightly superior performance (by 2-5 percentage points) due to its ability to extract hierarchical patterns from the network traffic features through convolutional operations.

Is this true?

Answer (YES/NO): NO